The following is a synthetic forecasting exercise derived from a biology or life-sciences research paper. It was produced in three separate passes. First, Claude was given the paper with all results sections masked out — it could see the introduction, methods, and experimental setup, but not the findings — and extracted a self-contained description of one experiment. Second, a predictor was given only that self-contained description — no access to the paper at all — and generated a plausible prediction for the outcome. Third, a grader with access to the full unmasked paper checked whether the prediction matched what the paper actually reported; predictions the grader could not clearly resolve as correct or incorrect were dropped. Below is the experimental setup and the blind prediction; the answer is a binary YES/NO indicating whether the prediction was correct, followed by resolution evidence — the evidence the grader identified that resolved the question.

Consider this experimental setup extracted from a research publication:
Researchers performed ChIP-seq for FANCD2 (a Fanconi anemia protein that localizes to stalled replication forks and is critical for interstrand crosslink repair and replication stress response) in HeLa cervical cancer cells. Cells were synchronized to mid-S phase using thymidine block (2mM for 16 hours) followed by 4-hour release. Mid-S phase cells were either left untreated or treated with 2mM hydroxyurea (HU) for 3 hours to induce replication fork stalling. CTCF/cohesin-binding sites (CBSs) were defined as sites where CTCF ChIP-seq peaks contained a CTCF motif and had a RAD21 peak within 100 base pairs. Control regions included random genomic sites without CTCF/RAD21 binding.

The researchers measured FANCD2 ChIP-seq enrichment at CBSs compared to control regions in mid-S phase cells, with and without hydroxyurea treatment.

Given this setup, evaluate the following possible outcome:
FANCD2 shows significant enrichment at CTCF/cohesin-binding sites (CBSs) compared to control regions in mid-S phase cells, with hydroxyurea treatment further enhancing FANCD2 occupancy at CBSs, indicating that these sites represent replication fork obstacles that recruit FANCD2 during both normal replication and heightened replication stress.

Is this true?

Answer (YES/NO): NO